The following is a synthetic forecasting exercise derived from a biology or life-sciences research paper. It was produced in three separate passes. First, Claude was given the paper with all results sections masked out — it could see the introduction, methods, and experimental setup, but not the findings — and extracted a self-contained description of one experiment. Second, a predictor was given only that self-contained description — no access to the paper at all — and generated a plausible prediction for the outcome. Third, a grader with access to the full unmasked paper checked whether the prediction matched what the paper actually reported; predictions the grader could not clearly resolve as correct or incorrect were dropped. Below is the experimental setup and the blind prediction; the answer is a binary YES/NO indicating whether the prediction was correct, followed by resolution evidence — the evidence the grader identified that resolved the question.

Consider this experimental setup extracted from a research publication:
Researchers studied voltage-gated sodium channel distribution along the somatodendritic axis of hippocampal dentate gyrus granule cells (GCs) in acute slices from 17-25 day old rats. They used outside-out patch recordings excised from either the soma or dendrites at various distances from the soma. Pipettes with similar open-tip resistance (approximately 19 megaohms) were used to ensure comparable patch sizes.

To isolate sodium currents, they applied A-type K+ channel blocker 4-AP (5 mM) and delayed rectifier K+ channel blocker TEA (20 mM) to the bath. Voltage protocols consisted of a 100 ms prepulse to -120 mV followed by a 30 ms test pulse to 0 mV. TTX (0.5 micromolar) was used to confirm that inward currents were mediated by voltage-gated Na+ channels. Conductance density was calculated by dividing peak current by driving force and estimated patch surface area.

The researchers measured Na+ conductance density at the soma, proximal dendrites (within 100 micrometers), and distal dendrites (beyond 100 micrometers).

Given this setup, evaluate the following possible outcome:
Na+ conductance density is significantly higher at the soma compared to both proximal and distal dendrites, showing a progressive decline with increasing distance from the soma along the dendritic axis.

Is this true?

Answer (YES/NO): NO